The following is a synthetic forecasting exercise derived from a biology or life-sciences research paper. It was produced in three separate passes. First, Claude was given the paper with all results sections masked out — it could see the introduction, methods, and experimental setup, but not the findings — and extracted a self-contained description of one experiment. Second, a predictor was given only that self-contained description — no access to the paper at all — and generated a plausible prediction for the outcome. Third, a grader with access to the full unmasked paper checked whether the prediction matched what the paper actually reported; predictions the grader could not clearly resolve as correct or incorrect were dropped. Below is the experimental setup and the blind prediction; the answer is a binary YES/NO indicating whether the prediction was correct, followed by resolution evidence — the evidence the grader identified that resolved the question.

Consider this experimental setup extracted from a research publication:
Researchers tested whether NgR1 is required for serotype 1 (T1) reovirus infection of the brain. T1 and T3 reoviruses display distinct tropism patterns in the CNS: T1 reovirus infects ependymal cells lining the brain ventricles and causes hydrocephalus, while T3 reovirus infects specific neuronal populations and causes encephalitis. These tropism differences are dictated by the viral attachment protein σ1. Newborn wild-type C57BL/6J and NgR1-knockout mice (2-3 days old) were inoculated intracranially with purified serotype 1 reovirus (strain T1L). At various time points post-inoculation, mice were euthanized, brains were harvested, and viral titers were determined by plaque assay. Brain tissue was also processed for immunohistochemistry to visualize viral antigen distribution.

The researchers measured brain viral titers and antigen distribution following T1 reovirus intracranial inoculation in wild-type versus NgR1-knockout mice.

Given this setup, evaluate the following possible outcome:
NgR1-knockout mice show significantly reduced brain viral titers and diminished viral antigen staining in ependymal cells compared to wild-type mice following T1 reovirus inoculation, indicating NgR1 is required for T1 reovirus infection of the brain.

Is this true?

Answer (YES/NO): NO